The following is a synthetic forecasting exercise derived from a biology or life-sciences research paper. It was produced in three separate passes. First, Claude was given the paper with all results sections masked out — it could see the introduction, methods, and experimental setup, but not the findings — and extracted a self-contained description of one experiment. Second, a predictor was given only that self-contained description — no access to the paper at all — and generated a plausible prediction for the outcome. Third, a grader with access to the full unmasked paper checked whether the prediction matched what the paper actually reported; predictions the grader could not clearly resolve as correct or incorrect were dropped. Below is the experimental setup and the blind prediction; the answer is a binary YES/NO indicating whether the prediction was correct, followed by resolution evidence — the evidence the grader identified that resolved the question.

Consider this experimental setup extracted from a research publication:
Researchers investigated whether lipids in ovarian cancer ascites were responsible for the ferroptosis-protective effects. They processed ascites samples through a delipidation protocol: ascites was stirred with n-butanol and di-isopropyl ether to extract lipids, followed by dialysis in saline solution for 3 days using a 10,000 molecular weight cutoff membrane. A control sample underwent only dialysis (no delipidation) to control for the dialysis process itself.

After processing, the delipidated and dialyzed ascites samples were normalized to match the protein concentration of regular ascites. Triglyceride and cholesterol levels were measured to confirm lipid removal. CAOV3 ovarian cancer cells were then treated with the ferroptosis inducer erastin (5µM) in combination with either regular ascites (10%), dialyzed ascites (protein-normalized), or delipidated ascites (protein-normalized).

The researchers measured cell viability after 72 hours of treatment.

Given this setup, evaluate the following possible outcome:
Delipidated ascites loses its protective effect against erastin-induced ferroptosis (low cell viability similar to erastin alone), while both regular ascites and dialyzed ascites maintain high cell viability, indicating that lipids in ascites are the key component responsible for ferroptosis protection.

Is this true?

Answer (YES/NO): YES